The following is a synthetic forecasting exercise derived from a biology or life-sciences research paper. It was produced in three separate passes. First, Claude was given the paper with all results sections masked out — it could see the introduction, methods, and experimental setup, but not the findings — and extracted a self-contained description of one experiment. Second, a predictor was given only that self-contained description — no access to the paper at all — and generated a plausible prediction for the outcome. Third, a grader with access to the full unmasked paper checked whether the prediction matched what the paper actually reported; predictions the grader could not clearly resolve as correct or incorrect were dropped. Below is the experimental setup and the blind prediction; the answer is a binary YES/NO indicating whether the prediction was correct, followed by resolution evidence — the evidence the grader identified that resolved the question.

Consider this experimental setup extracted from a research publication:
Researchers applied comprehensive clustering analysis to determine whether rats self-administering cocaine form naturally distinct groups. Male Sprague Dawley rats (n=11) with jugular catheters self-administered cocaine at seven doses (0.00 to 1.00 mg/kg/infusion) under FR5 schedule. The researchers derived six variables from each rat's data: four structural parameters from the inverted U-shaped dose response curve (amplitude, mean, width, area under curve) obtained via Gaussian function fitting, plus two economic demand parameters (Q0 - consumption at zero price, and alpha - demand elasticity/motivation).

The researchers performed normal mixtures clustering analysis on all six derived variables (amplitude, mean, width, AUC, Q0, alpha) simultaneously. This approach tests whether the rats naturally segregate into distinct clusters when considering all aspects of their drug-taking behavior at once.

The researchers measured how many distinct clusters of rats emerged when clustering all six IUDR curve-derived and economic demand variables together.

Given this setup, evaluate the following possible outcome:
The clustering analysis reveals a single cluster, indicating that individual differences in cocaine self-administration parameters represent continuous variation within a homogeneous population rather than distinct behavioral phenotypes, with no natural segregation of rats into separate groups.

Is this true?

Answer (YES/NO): YES